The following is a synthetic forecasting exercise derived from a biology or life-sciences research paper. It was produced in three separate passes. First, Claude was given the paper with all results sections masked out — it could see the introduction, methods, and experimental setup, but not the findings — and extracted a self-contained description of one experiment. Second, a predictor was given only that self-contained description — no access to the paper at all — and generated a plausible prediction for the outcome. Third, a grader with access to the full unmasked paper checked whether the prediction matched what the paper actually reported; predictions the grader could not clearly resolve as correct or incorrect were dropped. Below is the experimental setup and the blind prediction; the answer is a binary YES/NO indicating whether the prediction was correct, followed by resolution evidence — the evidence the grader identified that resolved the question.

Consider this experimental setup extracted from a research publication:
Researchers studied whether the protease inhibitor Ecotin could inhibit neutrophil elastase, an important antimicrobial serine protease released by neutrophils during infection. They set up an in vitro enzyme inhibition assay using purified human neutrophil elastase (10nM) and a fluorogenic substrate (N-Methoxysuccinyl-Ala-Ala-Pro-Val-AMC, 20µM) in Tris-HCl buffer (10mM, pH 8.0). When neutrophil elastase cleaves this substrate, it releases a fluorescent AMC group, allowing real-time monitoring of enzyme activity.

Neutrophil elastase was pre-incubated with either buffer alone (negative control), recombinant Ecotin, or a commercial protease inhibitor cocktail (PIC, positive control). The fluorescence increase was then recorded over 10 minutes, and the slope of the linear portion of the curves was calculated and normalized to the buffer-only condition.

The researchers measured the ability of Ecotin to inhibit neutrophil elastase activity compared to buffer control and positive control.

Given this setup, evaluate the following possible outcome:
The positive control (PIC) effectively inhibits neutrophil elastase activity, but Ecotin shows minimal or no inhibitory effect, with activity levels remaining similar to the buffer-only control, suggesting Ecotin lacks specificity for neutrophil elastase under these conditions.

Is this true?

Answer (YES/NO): NO